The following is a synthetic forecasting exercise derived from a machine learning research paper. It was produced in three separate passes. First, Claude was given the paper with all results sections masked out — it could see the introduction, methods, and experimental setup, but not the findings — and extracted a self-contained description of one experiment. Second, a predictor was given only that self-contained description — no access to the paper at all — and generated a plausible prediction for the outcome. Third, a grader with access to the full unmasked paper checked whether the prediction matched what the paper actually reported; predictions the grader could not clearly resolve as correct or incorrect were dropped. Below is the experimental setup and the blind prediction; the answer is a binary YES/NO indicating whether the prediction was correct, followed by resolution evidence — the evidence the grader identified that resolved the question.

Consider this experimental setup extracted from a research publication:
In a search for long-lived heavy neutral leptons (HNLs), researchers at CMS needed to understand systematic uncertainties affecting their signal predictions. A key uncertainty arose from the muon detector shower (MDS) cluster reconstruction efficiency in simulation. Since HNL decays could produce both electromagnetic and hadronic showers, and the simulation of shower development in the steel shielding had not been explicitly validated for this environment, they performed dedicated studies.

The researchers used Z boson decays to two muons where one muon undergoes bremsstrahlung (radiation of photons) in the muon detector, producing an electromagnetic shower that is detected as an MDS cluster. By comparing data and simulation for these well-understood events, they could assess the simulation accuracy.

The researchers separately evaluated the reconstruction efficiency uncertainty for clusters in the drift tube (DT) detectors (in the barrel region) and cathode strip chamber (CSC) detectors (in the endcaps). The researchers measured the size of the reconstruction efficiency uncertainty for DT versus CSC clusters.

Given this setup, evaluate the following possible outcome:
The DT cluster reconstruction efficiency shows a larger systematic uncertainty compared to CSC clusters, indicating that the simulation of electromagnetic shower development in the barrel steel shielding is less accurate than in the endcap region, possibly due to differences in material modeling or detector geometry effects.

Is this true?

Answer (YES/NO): YES